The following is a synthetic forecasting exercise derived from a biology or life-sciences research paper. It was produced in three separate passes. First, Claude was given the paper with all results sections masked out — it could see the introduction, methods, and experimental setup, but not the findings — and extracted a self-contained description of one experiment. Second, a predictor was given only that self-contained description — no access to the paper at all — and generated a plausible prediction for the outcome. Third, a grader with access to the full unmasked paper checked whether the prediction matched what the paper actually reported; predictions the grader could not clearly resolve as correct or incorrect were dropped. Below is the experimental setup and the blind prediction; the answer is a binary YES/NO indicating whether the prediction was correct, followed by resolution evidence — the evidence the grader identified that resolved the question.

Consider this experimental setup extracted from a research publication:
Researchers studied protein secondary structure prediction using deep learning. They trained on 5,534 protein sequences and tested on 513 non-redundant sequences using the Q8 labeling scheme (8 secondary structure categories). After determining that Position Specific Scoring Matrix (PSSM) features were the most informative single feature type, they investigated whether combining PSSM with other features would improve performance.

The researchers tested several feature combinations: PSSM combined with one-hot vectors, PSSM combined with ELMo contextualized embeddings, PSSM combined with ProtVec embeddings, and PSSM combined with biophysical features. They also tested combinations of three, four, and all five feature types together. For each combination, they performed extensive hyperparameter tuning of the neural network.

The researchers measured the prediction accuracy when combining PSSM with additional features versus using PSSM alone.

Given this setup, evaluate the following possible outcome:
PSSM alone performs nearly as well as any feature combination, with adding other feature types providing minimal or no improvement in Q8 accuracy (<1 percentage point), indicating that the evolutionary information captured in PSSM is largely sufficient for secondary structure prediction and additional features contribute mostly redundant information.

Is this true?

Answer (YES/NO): YES